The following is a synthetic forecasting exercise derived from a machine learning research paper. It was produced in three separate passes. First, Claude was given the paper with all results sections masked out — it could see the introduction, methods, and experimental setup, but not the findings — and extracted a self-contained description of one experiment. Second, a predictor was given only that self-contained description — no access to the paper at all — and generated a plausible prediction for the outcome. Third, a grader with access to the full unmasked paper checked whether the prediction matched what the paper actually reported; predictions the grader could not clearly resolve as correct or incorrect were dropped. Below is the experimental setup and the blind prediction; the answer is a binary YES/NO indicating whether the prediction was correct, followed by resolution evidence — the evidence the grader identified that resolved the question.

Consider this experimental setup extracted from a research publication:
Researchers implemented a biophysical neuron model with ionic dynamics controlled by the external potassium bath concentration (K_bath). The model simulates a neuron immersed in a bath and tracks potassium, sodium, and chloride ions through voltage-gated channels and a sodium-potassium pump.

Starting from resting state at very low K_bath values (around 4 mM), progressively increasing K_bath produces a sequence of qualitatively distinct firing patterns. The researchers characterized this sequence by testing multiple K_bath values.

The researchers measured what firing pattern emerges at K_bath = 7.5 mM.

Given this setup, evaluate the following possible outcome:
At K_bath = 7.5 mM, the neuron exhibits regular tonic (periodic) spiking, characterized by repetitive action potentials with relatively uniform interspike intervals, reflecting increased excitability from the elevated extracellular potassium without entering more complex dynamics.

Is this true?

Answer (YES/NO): NO